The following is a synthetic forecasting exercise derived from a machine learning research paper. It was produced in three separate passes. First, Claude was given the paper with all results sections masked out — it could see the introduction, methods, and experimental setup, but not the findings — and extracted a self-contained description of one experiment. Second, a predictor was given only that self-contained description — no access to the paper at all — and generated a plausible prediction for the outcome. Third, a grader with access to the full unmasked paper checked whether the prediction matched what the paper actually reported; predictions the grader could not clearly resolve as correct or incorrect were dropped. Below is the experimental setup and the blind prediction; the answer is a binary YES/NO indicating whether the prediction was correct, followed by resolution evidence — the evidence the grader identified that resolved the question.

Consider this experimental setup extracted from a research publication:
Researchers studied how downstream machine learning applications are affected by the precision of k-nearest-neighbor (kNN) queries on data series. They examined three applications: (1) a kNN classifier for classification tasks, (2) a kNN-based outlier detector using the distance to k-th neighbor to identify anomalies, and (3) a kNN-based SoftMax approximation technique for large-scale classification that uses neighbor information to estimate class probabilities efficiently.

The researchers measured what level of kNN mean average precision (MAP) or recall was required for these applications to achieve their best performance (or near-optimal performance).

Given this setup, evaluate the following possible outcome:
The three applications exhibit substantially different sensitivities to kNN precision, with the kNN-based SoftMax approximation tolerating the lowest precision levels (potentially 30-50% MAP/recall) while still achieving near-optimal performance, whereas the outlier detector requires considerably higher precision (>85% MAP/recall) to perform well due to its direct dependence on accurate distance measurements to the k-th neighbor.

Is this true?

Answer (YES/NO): NO